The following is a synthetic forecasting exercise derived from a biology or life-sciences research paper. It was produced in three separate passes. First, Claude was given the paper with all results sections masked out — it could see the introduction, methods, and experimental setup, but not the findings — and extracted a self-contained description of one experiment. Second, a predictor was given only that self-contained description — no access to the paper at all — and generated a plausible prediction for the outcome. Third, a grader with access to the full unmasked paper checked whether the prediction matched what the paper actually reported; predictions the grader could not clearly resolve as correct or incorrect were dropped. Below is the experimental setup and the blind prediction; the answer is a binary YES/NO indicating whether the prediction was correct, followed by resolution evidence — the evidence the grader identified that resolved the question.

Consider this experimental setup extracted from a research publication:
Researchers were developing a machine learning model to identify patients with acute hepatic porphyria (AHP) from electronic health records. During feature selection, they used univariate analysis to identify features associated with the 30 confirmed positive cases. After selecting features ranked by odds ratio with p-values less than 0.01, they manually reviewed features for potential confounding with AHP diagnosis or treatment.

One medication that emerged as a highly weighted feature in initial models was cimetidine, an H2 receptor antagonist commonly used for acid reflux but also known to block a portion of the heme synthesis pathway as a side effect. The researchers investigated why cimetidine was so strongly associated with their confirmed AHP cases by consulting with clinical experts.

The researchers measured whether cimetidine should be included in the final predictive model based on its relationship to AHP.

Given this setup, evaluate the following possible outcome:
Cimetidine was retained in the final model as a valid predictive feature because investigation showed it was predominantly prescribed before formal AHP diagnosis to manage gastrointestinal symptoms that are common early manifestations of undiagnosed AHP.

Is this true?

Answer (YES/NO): NO